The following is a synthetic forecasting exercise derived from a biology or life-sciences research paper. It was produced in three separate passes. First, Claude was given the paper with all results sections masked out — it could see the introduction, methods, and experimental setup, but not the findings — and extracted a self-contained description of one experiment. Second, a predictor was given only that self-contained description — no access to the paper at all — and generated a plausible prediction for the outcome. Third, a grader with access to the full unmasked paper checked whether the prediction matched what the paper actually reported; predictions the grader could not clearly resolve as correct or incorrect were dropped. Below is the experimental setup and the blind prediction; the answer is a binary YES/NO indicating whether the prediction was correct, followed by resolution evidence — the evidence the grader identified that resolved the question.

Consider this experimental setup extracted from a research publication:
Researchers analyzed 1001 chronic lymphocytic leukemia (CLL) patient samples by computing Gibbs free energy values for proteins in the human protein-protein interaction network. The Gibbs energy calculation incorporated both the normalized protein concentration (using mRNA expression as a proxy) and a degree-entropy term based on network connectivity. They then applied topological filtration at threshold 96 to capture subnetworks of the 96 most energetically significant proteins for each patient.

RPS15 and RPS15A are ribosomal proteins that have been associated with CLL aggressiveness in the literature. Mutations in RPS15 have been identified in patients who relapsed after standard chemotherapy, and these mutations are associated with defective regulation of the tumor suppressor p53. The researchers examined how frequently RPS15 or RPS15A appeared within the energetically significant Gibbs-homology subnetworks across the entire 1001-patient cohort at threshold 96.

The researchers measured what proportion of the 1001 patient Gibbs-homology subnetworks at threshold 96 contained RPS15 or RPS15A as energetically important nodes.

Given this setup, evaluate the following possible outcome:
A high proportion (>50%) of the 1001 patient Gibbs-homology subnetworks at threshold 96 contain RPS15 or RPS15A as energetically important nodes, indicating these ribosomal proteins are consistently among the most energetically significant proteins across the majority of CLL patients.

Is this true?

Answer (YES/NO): YES